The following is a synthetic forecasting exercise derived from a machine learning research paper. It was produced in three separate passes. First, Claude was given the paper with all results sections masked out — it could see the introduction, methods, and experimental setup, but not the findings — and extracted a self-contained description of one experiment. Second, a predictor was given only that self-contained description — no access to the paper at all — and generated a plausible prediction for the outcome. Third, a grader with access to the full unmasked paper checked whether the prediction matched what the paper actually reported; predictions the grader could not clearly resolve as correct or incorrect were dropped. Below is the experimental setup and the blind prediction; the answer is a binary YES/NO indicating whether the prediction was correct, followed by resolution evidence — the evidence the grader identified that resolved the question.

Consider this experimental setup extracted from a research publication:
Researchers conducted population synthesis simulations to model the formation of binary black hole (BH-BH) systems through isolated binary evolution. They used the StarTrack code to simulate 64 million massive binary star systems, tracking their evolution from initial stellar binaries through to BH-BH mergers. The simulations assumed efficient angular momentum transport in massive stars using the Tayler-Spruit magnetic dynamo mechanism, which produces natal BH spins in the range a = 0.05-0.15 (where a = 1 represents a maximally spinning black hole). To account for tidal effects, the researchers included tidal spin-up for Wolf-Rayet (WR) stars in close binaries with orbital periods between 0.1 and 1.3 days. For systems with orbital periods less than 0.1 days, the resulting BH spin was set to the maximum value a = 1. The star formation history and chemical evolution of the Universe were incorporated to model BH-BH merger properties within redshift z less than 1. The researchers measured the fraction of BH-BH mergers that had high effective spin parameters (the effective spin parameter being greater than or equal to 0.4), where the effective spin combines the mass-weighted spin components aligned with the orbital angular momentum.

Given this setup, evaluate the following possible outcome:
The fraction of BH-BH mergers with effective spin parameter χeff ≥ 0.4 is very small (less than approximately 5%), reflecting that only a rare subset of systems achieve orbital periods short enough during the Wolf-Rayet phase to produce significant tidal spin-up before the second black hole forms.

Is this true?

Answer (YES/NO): NO